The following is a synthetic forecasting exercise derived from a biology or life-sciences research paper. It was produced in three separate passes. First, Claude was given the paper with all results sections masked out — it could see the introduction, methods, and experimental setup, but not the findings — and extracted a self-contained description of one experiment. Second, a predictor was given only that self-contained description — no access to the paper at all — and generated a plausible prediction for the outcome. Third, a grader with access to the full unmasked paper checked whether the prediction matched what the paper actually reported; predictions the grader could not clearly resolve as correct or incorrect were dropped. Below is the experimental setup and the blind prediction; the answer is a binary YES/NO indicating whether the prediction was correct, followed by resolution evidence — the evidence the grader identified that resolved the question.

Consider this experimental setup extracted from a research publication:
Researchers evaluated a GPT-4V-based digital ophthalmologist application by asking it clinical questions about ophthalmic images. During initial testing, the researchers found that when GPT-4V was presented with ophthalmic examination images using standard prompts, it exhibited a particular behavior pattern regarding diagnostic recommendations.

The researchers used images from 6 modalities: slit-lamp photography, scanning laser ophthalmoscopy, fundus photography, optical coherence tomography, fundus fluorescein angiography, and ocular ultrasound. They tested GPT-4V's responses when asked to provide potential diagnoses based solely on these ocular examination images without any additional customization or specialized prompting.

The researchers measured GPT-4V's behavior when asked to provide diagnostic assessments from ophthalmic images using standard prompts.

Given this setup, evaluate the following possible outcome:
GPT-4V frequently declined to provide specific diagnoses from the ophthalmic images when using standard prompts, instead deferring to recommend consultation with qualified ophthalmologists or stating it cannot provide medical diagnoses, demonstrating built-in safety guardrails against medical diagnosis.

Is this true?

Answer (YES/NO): YES